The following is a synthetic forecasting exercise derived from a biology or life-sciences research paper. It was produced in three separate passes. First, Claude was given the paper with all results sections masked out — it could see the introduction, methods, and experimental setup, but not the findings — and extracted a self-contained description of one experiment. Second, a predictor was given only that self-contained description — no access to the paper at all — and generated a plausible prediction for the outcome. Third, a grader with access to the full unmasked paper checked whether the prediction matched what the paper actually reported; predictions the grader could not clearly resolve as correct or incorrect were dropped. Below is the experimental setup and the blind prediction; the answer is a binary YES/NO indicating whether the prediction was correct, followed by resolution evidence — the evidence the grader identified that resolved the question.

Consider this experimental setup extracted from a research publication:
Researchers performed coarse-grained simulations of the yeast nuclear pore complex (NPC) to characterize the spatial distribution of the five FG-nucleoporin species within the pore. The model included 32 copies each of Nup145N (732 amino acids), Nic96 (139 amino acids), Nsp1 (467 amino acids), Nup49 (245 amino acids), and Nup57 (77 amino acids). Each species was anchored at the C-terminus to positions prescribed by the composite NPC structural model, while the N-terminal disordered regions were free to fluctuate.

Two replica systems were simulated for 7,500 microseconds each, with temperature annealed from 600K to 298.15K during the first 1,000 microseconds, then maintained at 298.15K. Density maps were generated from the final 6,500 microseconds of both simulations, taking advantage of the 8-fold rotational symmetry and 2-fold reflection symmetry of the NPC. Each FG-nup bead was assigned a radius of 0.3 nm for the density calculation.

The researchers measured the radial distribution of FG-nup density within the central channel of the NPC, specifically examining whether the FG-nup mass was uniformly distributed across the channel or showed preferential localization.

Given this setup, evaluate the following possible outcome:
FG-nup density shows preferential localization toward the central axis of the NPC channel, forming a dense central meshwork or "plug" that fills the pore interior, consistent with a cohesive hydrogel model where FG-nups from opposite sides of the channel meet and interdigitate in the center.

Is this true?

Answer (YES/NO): NO